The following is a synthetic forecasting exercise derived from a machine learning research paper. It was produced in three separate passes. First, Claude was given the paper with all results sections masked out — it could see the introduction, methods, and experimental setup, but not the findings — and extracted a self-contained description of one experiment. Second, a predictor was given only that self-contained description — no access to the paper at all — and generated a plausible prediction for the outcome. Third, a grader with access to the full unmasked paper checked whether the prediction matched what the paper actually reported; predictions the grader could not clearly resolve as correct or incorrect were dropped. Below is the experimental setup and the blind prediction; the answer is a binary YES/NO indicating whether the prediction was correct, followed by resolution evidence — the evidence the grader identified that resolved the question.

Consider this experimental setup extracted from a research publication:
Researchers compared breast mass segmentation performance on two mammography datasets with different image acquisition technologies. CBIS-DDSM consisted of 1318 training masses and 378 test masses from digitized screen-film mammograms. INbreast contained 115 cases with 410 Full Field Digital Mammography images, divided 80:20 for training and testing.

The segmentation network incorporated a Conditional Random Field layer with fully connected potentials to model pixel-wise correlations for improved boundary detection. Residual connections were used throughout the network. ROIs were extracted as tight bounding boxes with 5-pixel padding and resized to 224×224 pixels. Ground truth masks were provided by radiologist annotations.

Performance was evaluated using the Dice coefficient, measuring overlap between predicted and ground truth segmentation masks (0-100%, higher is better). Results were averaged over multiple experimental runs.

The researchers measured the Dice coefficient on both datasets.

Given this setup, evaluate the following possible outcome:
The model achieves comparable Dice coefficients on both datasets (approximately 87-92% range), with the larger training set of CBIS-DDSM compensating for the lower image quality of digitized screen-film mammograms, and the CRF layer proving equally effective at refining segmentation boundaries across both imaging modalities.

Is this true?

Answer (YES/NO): NO